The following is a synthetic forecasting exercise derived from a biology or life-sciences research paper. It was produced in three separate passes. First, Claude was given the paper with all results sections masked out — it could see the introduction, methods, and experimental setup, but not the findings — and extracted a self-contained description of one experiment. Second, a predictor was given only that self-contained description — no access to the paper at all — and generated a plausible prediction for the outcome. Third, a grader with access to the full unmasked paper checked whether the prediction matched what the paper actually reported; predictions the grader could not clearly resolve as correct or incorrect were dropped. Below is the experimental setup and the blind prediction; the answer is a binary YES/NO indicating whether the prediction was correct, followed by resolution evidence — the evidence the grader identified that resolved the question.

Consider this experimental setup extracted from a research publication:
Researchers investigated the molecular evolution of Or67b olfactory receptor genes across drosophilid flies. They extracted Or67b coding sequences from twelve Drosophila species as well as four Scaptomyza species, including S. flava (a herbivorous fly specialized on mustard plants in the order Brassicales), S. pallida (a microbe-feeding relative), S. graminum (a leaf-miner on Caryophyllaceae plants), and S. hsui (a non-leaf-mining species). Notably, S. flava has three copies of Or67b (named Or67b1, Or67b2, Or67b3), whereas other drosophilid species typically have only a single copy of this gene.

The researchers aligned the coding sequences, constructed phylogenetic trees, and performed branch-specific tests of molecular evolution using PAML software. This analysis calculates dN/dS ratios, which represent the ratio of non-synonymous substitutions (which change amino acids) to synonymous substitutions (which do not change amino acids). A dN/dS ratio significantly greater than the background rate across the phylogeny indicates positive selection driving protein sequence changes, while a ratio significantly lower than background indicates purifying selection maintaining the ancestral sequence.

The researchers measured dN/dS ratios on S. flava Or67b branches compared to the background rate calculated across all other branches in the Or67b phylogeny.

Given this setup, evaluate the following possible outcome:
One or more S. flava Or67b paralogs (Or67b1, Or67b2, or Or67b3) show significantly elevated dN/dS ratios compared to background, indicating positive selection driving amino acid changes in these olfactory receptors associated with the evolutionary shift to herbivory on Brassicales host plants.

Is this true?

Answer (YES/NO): YES